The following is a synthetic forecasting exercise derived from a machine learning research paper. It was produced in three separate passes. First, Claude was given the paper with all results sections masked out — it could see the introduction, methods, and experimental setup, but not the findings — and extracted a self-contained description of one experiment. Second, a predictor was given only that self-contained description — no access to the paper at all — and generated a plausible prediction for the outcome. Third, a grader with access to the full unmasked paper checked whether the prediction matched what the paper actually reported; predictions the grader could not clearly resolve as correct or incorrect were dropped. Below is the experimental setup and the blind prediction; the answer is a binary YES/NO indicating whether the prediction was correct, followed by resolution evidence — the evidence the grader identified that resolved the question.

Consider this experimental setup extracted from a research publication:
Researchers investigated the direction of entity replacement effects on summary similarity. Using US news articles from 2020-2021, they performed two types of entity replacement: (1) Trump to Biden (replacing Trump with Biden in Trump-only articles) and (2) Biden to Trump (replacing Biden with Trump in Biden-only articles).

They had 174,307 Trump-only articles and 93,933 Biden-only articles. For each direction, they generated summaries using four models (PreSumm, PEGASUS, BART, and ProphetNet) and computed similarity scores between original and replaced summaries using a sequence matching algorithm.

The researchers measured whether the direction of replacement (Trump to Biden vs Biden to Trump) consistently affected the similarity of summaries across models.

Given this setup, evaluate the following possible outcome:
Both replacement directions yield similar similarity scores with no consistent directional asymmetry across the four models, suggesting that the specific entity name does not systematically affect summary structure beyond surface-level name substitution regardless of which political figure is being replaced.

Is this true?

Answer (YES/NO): NO